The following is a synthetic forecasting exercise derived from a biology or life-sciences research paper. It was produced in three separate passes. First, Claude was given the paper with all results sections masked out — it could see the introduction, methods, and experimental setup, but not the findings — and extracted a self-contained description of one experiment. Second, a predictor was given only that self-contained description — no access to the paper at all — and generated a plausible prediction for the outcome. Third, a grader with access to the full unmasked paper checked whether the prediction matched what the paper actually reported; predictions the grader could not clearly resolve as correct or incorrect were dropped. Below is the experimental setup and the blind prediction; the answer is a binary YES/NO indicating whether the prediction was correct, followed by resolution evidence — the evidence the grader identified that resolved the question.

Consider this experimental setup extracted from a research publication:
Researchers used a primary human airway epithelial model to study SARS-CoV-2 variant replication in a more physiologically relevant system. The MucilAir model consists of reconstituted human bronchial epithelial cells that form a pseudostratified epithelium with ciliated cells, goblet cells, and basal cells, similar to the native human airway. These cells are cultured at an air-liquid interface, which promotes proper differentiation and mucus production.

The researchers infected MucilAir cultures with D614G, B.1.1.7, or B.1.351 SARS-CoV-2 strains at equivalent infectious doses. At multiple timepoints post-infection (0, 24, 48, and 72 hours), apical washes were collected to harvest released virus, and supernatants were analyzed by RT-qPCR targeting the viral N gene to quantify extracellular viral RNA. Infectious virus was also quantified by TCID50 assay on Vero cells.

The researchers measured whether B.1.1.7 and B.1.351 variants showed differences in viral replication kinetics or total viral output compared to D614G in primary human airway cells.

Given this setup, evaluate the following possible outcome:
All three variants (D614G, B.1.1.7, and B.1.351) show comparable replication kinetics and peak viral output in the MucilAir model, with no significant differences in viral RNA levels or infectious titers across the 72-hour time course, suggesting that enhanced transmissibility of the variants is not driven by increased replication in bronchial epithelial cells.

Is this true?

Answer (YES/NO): NO